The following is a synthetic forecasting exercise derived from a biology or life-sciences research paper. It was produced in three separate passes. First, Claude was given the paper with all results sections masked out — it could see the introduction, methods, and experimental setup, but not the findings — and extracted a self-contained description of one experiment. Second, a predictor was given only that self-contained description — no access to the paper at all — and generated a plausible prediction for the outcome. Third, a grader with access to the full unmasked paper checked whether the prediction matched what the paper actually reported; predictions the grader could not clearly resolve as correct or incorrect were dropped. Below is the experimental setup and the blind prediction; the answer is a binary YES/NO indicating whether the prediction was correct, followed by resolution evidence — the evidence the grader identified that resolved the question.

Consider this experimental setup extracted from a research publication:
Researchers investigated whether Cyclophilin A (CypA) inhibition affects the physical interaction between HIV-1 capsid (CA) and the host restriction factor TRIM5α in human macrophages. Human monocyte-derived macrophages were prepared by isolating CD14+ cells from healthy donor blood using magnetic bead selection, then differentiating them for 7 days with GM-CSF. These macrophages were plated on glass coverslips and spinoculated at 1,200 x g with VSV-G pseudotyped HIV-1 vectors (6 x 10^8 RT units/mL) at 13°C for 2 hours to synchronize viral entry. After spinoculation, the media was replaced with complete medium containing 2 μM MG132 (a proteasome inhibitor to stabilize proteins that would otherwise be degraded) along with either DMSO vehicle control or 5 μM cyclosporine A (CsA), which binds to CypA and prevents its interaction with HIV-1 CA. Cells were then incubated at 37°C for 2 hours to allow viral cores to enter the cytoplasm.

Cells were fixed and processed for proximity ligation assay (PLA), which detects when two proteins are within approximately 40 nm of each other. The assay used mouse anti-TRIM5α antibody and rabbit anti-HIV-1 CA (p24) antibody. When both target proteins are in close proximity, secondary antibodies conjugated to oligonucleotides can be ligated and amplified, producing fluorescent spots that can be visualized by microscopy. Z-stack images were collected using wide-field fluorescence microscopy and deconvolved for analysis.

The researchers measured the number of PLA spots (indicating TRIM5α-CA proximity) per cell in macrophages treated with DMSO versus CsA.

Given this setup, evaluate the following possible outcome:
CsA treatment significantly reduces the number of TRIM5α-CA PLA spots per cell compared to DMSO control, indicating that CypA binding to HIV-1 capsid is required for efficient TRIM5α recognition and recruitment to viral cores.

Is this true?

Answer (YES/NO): NO